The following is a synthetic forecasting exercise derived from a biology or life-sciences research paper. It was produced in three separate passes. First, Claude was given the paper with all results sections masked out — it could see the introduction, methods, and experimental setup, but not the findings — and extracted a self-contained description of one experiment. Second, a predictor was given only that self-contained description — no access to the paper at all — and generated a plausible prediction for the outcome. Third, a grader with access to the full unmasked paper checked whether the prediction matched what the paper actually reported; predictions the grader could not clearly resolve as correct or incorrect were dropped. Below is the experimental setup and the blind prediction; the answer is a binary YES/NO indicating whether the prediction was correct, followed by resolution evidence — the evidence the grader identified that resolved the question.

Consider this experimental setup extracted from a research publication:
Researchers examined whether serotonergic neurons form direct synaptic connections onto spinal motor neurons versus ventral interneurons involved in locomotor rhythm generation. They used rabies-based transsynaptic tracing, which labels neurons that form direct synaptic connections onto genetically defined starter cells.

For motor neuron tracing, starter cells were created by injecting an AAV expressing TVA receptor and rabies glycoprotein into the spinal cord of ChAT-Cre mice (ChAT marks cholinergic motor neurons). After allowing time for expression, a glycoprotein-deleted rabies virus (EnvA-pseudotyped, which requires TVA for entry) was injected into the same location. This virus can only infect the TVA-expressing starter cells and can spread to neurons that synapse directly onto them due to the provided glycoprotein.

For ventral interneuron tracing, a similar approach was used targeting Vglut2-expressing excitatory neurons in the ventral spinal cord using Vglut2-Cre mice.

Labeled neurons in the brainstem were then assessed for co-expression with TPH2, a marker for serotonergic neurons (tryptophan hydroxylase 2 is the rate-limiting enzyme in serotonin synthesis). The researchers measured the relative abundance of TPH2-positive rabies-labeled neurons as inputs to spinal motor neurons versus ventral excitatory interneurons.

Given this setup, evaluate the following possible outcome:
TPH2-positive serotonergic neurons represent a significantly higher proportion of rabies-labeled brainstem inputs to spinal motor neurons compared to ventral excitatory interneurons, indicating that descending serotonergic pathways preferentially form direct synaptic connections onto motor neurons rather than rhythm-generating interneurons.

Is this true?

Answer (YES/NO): YES